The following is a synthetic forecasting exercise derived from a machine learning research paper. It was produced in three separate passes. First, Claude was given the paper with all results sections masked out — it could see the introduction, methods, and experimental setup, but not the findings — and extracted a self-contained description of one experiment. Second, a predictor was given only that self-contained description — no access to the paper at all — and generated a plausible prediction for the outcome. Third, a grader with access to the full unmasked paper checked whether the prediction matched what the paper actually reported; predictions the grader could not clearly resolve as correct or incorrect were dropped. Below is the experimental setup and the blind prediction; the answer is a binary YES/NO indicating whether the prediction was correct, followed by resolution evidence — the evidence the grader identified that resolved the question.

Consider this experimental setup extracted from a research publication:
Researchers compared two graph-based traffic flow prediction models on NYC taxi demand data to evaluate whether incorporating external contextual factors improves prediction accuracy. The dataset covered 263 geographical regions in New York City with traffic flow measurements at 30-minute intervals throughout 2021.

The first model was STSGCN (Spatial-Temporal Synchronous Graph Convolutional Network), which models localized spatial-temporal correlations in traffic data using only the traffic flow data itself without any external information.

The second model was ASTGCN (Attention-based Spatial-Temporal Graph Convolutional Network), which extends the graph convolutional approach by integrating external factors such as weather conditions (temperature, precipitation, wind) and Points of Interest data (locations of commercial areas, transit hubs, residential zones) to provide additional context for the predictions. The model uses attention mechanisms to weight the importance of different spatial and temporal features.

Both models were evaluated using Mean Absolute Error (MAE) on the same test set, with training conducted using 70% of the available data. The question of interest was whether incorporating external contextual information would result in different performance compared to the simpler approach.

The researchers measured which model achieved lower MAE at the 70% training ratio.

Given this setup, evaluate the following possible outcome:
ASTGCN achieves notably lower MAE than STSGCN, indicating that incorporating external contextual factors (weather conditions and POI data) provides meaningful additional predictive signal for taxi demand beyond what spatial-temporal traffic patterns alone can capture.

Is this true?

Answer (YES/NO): NO